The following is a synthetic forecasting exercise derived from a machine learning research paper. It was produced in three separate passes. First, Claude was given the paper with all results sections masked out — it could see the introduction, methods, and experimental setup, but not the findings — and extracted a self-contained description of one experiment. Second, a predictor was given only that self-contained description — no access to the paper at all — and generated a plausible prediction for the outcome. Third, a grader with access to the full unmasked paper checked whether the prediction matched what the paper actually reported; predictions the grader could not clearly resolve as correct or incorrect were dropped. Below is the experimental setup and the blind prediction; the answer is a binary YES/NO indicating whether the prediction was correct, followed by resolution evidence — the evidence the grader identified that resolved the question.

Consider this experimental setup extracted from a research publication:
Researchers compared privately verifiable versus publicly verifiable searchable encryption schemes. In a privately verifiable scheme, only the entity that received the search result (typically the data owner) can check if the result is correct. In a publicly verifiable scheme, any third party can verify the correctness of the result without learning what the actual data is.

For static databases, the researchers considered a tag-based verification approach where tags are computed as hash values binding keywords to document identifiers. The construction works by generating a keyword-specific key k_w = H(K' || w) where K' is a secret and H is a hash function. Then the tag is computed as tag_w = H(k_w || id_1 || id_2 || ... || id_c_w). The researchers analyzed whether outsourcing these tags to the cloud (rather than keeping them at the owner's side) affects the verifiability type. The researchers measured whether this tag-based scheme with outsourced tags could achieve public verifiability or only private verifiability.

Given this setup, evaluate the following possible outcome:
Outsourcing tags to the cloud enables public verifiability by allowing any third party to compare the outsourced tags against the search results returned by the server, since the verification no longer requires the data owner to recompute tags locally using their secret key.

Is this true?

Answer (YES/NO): NO